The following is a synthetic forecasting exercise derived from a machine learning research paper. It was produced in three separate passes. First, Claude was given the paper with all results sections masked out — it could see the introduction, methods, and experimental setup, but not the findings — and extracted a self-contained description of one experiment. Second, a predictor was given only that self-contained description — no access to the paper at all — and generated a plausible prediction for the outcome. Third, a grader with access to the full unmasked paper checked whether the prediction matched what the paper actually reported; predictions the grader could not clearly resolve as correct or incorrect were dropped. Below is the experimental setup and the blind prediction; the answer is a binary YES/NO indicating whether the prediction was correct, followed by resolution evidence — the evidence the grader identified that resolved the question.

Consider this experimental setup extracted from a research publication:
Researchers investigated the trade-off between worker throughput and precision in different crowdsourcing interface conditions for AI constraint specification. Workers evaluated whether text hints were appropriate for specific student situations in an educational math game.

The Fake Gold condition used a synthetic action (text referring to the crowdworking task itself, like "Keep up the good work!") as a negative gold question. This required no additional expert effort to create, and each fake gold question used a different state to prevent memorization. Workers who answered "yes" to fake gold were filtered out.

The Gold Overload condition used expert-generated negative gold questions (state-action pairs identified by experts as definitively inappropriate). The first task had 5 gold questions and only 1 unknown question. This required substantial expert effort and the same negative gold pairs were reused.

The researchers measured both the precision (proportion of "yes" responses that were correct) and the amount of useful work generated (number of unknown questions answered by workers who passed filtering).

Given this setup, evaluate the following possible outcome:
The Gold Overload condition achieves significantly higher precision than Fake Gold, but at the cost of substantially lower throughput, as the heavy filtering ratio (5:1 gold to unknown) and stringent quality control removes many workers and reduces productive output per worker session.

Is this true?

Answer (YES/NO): NO